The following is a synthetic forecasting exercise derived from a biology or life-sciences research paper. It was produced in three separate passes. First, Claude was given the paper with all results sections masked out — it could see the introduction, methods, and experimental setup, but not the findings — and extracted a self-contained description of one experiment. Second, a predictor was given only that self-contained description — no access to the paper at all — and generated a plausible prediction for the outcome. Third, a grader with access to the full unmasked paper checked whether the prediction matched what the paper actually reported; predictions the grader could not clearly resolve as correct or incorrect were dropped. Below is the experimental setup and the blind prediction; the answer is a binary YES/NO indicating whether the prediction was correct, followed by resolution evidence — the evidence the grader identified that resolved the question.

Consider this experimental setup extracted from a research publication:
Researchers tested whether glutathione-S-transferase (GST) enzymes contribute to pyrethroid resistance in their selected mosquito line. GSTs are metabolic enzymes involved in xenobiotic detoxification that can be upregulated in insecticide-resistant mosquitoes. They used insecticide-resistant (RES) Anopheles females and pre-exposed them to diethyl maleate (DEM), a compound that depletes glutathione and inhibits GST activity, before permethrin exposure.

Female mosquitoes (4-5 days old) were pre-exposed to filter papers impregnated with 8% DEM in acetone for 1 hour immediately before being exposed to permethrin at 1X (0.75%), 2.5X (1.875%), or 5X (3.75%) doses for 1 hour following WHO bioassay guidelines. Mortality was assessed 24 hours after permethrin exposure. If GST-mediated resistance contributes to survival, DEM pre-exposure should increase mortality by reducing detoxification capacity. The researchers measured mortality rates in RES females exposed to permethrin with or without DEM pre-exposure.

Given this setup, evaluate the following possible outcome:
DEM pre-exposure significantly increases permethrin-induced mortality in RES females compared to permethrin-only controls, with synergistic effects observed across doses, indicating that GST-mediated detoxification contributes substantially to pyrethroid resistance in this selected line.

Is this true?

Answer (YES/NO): NO